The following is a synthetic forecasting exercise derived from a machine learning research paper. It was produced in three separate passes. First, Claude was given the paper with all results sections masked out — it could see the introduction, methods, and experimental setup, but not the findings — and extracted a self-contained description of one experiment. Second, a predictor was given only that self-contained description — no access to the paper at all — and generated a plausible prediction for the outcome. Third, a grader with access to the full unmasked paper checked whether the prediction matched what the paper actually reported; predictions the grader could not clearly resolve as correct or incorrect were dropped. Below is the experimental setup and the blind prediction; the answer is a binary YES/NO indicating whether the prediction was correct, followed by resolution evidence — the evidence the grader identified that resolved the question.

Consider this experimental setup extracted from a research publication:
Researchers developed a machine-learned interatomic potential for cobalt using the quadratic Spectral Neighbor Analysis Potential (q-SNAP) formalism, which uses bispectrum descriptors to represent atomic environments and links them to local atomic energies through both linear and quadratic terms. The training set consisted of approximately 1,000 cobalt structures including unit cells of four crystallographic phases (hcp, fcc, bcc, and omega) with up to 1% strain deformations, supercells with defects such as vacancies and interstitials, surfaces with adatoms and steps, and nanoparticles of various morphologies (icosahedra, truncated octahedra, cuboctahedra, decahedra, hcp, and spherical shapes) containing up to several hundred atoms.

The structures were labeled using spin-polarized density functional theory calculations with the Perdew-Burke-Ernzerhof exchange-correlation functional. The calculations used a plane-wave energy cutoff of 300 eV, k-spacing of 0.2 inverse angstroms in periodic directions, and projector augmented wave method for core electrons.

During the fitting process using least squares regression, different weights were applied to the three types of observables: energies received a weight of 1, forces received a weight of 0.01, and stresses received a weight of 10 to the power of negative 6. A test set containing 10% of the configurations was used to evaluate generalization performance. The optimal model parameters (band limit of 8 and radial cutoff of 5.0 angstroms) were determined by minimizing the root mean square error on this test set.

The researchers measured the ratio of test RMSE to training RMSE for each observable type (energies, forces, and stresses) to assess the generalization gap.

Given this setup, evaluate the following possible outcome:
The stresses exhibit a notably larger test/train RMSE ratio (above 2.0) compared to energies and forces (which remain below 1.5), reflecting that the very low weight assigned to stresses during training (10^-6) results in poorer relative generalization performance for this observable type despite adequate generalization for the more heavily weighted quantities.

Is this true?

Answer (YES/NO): NO